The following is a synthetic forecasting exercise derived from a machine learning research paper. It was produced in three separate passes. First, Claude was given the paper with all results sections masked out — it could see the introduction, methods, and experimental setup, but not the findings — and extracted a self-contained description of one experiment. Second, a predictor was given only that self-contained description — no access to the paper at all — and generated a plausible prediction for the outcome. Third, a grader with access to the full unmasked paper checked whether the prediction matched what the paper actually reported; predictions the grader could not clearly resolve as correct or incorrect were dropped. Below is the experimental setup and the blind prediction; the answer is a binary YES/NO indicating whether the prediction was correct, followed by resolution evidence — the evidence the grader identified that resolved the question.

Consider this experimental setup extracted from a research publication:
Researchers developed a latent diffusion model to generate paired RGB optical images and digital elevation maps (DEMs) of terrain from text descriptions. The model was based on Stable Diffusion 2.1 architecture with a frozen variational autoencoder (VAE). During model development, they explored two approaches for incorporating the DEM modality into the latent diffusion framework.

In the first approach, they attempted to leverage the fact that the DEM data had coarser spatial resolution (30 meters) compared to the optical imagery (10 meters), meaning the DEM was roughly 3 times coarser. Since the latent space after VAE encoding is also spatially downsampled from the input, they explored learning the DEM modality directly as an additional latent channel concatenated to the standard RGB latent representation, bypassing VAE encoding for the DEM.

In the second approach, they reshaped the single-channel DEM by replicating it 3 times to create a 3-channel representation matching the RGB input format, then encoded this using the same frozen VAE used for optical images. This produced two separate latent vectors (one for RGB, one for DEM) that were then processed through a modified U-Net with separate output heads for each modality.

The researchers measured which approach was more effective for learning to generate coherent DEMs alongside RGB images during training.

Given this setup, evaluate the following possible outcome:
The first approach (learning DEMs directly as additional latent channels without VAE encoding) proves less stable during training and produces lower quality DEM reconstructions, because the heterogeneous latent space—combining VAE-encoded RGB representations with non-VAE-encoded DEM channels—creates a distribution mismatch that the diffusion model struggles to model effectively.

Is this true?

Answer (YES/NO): NO